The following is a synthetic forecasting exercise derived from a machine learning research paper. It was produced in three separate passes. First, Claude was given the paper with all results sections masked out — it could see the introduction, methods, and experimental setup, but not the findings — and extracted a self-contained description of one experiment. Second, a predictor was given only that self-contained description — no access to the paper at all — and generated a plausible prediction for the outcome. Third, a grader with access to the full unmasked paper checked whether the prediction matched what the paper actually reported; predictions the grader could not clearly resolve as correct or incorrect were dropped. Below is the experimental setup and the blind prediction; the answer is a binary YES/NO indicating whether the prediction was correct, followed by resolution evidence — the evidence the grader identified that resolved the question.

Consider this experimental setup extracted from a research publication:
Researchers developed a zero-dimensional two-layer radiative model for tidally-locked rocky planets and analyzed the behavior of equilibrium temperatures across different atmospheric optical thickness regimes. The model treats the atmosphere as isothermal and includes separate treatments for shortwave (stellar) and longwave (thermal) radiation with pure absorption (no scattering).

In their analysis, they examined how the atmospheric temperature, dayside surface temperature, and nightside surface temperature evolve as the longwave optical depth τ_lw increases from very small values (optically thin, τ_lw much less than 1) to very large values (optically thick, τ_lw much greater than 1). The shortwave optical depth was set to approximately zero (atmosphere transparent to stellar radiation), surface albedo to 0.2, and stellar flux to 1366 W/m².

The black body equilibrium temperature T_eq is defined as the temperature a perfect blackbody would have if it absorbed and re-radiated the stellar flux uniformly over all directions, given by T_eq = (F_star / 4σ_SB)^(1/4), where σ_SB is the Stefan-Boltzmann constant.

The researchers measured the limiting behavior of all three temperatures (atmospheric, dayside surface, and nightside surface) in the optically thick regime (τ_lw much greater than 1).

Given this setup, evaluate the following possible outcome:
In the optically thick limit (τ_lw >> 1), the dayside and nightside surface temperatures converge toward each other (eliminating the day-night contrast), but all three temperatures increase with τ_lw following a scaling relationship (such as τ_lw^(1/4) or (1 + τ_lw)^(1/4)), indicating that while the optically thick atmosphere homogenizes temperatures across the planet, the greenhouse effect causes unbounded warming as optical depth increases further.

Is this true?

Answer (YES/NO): NO